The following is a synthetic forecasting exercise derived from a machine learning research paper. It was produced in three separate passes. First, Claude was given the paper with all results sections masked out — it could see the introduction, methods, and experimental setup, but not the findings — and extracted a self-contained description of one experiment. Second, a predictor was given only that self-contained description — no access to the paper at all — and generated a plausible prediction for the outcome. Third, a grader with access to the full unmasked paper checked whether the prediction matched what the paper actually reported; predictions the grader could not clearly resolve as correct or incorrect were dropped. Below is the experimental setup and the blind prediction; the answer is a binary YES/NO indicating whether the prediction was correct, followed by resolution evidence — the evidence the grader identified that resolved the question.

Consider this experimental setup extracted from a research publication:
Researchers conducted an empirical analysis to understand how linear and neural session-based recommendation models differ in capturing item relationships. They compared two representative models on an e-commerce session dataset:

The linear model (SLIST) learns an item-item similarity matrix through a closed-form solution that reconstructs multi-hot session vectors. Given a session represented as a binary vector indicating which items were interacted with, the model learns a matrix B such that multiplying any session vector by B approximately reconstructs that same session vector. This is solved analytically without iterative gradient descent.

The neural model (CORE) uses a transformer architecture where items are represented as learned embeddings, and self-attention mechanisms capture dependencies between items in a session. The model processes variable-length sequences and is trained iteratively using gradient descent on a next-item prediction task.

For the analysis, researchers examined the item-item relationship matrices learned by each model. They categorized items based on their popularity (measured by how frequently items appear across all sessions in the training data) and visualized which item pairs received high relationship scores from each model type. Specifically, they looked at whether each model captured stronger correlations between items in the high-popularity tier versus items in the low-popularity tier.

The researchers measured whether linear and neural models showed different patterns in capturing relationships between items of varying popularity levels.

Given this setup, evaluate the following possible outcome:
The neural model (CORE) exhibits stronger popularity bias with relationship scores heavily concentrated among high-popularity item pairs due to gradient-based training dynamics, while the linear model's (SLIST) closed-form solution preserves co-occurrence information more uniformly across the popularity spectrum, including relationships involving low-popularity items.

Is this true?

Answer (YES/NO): NO